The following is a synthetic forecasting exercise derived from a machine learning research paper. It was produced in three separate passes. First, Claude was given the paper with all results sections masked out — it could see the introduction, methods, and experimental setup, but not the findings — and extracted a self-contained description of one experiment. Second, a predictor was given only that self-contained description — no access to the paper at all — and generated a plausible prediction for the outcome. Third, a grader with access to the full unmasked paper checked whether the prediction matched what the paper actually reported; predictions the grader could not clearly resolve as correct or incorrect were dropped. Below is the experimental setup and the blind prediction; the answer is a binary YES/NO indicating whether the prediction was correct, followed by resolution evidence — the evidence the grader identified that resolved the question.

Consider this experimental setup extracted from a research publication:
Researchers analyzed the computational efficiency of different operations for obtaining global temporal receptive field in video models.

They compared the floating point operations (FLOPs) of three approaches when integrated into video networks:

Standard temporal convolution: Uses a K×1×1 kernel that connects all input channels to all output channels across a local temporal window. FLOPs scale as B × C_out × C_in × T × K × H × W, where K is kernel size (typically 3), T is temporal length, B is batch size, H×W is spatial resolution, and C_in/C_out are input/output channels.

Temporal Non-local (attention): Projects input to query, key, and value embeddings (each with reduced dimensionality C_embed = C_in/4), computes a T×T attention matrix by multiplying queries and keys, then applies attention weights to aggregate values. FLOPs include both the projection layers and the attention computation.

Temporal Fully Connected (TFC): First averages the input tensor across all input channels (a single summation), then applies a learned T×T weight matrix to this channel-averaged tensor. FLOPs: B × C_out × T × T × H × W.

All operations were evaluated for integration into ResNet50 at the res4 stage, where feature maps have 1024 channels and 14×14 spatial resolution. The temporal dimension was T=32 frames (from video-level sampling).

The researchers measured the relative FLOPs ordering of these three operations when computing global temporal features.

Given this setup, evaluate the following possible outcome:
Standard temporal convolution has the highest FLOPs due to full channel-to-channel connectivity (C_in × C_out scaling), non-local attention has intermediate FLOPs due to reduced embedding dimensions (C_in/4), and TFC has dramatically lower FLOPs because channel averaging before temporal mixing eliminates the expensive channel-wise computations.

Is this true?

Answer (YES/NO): YES